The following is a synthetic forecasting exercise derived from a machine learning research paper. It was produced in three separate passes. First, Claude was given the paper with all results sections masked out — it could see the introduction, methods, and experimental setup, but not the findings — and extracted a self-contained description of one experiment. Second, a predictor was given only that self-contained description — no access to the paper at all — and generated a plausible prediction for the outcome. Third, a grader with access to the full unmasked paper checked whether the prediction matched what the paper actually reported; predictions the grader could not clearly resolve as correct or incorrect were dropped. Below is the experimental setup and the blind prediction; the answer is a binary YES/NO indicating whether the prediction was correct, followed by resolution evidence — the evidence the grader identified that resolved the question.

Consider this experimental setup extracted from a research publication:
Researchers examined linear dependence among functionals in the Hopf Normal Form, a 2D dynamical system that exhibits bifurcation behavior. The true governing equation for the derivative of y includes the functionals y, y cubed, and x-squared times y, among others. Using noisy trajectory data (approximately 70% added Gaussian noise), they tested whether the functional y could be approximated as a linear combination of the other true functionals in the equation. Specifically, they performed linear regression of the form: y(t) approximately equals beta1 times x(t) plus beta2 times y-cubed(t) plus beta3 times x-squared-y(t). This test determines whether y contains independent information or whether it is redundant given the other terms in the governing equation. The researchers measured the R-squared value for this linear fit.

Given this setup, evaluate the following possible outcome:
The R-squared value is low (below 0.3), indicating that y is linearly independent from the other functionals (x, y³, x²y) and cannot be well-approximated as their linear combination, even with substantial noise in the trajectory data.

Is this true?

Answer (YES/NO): NO